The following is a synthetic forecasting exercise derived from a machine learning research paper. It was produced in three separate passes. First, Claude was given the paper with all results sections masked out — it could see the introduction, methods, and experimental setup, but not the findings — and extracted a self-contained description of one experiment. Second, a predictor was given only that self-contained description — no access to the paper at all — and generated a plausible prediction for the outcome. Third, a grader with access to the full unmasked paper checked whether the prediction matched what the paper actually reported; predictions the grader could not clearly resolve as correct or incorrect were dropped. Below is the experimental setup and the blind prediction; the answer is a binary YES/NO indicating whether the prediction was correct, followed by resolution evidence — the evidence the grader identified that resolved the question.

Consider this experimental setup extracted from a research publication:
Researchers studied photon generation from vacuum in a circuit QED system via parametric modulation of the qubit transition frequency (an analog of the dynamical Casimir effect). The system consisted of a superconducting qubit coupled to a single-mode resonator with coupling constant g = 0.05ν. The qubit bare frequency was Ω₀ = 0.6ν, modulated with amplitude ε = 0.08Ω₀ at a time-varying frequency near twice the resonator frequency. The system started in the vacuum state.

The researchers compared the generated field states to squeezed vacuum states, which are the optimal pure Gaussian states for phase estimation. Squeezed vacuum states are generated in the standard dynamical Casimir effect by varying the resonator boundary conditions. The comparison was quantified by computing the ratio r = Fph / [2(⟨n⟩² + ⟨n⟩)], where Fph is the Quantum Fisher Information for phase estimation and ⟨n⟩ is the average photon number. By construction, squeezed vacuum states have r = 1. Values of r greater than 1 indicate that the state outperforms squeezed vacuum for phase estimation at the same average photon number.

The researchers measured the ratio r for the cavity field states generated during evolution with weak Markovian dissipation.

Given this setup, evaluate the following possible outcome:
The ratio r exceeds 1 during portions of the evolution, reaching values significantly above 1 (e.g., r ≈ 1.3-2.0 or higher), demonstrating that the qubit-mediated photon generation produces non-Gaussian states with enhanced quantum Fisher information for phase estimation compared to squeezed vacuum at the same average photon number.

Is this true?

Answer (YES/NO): NO